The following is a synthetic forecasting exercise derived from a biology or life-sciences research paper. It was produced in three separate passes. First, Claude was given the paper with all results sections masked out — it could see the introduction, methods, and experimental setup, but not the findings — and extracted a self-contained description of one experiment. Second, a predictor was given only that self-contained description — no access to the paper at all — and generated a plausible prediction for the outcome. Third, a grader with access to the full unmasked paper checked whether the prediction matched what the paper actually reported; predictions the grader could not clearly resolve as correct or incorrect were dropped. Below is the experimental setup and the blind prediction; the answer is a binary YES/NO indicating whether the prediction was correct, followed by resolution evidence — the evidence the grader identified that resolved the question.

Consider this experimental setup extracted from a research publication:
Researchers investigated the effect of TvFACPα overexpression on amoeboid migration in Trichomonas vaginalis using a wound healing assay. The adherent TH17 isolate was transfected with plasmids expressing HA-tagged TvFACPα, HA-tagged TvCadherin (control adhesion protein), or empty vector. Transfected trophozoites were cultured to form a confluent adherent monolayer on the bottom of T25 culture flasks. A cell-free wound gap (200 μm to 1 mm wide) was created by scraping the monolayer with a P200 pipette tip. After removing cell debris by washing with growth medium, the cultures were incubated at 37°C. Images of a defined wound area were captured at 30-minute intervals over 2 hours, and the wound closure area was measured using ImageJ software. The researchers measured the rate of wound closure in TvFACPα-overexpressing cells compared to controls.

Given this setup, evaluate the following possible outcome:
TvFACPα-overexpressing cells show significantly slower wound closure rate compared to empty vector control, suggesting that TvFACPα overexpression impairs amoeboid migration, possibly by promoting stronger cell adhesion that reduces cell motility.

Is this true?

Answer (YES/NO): NO